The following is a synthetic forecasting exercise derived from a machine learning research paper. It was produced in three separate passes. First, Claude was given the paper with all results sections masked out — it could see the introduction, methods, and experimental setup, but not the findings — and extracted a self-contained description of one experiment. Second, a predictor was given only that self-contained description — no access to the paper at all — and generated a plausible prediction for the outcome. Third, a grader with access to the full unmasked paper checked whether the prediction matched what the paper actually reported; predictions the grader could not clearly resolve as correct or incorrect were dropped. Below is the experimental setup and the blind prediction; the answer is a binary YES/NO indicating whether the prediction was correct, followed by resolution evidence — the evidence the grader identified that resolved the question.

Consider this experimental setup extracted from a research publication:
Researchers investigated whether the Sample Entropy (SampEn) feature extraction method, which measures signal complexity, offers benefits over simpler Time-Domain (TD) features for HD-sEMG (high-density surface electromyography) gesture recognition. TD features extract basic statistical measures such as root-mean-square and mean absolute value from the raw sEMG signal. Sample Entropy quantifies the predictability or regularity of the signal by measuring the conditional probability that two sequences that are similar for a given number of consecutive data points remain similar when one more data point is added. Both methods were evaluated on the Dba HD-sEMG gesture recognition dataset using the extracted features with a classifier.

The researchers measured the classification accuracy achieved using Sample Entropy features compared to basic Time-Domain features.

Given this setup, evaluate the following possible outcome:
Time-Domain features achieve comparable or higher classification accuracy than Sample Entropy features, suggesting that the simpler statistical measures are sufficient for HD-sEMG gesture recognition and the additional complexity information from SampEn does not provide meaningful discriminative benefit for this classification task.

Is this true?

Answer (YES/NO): NO